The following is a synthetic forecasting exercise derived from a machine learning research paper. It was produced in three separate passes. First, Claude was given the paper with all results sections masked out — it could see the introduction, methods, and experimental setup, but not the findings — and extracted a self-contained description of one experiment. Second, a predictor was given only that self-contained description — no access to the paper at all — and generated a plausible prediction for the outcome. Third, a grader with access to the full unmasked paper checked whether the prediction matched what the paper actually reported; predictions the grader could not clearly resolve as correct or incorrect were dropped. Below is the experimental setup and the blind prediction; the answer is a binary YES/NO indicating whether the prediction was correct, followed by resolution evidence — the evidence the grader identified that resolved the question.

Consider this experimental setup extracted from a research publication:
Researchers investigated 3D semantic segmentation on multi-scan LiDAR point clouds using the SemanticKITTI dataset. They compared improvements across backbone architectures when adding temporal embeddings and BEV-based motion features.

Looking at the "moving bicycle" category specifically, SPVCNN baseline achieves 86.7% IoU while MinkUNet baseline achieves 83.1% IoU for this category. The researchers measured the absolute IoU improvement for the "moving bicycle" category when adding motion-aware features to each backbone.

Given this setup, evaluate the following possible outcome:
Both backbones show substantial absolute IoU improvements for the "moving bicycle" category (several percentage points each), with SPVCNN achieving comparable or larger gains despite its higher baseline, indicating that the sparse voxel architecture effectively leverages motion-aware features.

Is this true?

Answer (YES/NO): NO